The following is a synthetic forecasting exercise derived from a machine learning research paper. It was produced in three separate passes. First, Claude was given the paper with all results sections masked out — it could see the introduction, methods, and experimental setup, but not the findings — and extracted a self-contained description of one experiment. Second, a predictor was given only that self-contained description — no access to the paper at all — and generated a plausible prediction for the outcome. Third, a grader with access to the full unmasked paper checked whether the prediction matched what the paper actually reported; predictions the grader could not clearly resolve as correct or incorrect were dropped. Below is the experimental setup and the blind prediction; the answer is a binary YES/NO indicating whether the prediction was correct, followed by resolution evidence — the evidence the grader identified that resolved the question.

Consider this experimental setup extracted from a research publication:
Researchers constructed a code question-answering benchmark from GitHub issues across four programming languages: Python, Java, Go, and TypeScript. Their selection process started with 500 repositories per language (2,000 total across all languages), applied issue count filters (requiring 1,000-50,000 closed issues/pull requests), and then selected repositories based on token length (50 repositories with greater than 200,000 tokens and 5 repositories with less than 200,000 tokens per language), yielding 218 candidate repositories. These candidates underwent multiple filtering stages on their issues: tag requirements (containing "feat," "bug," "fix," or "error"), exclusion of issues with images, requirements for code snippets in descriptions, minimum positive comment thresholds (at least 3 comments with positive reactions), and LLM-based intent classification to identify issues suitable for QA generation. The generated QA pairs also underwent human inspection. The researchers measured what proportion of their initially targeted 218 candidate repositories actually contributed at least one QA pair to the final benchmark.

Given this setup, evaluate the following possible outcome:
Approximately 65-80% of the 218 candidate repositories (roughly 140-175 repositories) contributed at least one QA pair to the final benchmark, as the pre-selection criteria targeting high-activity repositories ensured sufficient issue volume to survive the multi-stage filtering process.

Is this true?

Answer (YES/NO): NO